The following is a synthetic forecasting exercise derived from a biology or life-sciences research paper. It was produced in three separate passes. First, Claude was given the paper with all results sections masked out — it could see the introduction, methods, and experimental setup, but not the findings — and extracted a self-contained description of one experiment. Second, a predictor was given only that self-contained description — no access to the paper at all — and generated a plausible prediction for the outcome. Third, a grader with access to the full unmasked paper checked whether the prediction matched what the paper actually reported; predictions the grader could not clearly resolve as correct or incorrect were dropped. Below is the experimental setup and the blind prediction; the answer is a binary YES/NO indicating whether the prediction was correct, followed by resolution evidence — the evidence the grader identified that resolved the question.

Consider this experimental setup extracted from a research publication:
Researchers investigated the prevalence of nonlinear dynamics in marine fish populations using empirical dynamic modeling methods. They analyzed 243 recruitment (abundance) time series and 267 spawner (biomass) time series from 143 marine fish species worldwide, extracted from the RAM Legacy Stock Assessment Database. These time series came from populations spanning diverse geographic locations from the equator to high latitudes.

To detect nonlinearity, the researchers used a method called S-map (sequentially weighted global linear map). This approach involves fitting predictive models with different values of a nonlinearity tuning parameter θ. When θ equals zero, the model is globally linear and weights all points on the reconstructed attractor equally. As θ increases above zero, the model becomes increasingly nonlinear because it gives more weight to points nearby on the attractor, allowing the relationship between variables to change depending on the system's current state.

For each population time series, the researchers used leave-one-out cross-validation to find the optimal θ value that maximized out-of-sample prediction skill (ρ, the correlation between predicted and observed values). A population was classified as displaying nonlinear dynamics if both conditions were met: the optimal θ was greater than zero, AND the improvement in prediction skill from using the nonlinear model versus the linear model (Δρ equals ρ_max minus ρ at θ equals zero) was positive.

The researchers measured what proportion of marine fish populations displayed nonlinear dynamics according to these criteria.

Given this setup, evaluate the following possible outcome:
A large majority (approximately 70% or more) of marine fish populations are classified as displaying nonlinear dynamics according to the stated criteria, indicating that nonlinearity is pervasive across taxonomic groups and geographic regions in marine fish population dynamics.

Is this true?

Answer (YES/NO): YES